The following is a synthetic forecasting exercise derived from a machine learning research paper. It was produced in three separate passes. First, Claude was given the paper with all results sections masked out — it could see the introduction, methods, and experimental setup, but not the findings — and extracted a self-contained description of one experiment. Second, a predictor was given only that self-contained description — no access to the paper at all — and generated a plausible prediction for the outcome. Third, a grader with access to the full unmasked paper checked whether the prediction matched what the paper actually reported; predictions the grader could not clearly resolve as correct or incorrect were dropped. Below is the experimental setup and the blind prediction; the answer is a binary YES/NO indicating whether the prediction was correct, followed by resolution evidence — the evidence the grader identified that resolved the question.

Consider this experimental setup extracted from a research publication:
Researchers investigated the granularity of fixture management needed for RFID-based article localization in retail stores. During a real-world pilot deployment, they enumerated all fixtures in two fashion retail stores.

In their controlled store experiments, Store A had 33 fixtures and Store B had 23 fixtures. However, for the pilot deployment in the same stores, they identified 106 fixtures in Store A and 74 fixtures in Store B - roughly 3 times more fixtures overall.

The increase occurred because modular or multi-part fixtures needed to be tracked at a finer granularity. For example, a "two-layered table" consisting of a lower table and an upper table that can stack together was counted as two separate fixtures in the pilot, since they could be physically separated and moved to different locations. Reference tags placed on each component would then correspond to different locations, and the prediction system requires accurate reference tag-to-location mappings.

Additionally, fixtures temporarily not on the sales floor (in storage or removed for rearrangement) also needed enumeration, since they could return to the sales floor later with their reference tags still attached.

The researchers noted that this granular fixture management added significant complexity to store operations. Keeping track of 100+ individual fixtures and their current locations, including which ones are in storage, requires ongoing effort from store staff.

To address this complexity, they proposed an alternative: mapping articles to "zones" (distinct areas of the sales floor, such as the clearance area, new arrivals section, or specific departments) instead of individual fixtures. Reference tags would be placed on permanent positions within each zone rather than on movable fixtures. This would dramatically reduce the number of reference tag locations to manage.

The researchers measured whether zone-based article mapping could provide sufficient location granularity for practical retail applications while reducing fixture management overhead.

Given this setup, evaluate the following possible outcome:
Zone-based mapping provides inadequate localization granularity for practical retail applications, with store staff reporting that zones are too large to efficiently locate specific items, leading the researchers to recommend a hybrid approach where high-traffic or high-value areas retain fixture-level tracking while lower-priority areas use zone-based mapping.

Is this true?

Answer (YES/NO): NO